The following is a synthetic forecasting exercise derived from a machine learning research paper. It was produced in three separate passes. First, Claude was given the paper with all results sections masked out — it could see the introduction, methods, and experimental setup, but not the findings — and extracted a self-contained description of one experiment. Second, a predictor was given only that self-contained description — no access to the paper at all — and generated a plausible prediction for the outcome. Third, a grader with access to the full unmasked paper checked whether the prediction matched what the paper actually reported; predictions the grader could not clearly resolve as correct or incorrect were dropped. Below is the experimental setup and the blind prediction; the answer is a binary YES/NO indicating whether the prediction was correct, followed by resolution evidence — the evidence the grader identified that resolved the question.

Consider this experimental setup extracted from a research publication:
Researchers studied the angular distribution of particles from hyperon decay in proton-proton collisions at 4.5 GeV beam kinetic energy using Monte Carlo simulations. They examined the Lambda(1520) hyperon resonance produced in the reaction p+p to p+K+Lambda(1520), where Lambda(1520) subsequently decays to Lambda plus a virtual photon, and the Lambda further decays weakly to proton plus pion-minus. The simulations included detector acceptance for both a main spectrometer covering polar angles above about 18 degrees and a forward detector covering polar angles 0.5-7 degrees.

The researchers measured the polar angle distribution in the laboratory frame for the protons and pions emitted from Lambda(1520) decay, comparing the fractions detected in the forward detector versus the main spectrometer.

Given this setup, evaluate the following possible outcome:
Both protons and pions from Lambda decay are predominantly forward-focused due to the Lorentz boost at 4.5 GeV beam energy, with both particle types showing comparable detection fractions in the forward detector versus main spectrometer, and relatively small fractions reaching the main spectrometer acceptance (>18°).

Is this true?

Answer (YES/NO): NO